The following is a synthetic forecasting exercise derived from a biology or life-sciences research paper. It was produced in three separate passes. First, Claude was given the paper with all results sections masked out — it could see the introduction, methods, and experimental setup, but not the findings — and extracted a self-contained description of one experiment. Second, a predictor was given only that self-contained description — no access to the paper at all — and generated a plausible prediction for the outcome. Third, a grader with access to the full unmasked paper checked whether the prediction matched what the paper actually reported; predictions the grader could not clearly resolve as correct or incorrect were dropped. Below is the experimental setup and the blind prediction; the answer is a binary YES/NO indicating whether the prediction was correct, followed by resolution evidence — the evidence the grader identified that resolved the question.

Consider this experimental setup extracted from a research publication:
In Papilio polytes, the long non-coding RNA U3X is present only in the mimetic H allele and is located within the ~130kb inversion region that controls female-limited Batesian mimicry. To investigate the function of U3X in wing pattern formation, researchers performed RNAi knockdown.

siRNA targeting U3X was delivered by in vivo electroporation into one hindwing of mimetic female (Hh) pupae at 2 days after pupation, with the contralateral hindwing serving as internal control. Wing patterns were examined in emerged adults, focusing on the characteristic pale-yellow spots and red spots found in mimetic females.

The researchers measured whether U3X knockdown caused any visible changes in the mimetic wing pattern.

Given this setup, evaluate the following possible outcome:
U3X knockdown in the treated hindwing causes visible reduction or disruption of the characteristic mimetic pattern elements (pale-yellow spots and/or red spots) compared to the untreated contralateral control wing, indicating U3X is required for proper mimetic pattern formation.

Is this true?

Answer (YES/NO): NO